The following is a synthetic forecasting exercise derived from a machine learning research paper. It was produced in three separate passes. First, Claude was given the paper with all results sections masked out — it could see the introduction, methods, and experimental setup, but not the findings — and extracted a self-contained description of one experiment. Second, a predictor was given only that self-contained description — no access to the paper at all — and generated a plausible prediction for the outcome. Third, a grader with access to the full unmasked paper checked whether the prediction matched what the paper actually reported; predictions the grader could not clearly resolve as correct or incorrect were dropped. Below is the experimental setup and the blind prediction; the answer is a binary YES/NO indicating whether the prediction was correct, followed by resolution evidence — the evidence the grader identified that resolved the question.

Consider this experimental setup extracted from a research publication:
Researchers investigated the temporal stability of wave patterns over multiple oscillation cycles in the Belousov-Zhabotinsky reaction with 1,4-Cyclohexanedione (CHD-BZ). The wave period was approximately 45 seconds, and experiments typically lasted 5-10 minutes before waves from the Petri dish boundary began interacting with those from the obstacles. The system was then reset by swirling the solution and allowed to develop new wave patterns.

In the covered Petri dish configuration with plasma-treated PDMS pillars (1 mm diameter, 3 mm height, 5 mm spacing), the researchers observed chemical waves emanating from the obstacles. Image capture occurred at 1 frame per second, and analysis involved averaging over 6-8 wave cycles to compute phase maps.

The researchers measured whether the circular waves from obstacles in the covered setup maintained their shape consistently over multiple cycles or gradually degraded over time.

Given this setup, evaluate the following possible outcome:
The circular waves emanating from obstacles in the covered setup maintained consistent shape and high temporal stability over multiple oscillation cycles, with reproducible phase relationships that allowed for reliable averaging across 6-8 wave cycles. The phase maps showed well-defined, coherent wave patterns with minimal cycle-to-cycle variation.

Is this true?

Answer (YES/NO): YES